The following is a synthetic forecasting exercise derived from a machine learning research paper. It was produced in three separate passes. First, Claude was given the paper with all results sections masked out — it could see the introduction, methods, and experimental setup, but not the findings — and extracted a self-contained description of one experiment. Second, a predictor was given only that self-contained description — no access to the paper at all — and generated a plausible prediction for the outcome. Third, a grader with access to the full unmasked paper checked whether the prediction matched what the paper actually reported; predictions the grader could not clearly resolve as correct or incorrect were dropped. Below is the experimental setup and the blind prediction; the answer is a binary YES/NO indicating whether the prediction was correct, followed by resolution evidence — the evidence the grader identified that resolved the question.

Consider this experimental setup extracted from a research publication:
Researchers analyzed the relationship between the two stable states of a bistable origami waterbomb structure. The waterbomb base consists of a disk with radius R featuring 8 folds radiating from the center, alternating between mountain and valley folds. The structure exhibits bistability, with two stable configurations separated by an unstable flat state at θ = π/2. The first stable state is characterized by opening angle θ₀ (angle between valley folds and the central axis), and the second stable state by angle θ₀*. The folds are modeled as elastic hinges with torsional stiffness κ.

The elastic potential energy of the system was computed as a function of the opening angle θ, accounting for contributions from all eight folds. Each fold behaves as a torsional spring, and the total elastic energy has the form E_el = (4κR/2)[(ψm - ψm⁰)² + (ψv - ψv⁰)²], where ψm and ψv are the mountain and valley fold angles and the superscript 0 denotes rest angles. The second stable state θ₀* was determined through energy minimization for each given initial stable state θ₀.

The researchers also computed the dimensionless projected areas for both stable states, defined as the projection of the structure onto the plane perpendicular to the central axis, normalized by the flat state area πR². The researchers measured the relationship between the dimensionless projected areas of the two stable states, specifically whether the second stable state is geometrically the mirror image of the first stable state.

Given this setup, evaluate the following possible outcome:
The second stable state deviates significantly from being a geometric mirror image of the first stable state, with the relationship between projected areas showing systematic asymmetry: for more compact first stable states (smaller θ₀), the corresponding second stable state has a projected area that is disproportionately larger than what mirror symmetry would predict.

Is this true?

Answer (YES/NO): NO